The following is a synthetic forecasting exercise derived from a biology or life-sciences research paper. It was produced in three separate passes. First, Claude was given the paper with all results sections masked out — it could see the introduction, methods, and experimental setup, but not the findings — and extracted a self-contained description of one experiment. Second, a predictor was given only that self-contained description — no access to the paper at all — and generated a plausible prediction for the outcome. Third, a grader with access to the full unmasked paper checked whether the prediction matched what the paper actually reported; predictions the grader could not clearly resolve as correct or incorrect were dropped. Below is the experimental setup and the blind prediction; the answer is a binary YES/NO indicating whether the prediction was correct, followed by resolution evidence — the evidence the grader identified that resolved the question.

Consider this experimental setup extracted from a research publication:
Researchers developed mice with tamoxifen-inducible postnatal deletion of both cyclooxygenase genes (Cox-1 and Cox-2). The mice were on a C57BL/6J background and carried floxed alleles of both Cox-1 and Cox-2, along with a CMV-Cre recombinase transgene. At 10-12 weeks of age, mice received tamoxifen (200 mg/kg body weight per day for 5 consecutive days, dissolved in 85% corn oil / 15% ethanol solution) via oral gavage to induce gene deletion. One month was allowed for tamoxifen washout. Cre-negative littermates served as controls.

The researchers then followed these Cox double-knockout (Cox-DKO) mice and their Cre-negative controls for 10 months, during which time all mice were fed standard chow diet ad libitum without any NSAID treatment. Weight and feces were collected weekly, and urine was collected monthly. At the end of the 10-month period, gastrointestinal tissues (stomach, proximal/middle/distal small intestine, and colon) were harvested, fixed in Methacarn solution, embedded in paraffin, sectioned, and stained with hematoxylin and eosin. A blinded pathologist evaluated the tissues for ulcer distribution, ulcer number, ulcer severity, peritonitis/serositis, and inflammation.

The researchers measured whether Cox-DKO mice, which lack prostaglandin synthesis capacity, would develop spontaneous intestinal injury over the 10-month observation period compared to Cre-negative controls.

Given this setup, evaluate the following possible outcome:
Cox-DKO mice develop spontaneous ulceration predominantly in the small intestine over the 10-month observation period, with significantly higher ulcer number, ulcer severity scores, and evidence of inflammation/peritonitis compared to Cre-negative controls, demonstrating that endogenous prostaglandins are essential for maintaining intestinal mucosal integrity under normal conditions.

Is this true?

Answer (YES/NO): NO